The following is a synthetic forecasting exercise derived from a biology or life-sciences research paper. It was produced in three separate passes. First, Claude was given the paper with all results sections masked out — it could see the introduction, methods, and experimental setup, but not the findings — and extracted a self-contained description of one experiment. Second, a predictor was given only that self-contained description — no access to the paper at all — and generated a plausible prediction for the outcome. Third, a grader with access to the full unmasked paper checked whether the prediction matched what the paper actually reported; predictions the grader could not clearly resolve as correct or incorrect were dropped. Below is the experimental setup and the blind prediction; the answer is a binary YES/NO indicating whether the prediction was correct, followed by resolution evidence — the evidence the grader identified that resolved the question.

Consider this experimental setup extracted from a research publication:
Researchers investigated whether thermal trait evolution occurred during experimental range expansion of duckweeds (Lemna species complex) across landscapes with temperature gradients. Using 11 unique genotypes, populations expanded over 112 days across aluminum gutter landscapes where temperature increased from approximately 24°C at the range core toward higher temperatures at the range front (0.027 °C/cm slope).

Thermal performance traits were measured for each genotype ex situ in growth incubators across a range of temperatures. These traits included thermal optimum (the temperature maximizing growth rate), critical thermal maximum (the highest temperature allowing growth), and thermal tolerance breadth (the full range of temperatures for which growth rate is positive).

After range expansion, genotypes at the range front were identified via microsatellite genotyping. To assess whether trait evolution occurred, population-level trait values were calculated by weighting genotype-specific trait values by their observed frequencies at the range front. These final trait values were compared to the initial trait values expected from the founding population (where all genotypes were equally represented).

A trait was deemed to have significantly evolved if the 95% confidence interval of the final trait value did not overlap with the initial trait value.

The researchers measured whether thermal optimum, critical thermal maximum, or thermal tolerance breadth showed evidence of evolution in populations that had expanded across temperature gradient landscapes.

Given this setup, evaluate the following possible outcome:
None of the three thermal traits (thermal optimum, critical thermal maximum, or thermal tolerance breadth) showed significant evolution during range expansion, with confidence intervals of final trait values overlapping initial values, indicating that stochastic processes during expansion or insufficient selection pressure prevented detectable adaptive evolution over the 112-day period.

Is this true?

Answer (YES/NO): NO